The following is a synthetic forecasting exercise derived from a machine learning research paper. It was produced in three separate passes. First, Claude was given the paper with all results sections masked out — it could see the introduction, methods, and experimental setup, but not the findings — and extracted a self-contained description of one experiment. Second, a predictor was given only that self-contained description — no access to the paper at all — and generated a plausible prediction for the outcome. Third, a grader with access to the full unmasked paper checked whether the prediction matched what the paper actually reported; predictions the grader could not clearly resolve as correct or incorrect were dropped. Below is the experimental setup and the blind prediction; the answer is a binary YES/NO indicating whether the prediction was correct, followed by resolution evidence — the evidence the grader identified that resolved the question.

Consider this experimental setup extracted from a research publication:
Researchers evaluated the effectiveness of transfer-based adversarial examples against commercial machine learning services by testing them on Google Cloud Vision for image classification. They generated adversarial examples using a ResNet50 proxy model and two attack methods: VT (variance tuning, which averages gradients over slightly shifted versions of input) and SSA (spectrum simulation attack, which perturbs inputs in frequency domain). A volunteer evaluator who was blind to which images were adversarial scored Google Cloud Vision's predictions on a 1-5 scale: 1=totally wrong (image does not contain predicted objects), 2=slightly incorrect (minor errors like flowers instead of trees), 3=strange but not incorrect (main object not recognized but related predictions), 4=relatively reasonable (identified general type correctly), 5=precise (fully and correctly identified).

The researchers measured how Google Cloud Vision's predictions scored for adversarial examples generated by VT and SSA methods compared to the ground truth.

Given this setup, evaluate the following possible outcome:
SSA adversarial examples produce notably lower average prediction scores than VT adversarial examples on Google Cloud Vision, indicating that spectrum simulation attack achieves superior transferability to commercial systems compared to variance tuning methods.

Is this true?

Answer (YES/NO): NO